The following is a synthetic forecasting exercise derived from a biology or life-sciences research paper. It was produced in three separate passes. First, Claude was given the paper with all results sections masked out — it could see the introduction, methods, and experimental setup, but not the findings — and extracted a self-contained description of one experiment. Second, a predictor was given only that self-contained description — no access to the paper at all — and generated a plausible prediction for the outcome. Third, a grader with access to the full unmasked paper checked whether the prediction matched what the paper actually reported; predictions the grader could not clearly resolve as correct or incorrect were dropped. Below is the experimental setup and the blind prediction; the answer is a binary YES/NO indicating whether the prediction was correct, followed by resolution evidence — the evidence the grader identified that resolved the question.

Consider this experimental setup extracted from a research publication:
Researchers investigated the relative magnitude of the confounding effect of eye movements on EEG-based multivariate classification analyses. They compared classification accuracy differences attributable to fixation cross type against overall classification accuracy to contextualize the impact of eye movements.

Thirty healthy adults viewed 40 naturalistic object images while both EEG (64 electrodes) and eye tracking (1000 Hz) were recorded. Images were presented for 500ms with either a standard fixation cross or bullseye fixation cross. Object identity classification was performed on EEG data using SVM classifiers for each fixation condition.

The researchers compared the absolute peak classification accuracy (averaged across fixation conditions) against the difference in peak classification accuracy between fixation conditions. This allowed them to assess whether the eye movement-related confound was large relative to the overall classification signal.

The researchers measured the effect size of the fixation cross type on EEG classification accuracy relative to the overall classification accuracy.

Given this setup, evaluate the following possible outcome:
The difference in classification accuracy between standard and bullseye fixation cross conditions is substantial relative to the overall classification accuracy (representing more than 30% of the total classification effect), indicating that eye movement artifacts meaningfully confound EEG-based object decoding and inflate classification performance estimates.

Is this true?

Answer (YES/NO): NO